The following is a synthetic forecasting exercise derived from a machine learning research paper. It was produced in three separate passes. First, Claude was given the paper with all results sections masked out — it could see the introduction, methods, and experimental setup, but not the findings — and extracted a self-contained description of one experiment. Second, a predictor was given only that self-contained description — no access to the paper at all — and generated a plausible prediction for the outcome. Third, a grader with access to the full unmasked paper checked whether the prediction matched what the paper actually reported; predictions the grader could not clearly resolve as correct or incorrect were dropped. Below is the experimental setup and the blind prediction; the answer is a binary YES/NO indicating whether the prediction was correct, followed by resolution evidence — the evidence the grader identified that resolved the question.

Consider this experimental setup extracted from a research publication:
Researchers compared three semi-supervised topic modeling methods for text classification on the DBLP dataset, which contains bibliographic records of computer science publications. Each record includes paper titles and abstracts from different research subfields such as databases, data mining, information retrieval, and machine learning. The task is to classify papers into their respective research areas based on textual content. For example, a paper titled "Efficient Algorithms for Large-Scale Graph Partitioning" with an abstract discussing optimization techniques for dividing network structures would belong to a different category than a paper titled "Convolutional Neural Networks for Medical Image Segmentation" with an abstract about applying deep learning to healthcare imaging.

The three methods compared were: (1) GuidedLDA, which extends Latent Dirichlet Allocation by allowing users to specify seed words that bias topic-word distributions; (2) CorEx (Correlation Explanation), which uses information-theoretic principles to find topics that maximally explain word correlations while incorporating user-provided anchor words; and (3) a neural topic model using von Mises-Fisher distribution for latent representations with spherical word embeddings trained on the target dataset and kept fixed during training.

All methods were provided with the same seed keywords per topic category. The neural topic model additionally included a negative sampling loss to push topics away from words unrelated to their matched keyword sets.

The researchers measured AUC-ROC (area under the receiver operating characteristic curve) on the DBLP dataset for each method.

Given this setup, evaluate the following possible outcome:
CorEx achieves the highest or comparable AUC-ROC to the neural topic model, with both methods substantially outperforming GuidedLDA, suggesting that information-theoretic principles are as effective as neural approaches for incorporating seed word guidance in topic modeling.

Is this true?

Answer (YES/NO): YES